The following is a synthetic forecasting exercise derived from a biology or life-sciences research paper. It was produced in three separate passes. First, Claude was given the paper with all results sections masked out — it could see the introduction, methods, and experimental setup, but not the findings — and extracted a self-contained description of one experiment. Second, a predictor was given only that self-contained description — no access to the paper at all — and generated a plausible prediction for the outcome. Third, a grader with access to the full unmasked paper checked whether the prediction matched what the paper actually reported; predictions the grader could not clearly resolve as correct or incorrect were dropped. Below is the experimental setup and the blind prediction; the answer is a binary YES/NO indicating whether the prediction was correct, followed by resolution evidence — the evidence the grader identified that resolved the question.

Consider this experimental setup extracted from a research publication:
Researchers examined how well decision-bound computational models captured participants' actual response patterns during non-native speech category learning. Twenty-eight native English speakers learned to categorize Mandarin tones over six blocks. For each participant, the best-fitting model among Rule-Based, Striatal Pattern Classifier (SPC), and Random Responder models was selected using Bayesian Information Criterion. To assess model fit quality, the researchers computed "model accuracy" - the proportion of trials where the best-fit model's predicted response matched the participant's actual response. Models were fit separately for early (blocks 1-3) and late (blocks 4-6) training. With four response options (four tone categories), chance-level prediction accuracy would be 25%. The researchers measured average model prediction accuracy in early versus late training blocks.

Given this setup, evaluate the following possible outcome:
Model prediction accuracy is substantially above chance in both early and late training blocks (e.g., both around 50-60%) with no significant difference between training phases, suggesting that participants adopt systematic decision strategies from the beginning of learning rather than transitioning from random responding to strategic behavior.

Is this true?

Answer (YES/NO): NO